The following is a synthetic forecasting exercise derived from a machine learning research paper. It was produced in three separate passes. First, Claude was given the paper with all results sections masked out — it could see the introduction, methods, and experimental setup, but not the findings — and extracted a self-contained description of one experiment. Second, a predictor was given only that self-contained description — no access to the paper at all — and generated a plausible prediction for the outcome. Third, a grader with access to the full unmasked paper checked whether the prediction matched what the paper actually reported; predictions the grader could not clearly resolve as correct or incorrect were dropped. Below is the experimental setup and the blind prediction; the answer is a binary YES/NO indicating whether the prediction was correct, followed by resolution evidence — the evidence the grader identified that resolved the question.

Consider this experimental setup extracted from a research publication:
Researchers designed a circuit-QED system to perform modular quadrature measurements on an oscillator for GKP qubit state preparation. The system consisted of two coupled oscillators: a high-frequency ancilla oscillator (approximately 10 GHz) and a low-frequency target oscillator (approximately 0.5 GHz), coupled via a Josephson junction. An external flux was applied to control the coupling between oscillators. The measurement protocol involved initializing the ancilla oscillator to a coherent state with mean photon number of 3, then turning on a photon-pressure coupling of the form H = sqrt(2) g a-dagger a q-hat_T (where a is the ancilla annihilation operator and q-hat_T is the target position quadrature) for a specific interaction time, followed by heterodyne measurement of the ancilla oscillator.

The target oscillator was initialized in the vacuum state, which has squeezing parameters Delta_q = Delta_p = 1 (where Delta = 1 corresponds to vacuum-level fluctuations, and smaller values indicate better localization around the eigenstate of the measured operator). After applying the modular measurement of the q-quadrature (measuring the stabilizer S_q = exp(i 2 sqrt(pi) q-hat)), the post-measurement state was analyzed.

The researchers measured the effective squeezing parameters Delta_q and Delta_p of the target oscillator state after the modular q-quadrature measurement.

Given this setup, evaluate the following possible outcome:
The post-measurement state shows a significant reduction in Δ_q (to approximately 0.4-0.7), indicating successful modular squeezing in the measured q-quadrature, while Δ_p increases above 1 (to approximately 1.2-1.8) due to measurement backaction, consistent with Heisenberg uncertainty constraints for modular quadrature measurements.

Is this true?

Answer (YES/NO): NO